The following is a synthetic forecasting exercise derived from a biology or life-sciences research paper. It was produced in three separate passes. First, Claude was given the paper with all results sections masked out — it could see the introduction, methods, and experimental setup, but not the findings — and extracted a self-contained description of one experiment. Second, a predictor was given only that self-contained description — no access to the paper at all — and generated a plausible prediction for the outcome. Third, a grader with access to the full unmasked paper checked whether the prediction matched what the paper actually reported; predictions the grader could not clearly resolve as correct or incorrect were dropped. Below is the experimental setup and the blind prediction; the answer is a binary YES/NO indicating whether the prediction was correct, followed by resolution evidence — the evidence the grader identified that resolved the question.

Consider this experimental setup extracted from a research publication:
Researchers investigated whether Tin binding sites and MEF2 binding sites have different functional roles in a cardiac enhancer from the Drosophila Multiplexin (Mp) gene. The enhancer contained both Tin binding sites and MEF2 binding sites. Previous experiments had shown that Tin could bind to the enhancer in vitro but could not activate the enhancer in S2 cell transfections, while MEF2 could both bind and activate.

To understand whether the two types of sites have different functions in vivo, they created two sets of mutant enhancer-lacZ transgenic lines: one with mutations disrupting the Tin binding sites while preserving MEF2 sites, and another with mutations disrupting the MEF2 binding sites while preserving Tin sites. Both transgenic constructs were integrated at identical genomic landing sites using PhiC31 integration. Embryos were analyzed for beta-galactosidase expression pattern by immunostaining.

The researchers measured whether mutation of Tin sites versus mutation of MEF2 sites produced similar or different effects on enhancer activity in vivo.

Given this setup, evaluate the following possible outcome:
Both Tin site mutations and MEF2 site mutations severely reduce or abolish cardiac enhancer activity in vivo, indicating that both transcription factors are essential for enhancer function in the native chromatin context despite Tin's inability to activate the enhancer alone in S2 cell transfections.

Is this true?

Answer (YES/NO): NO